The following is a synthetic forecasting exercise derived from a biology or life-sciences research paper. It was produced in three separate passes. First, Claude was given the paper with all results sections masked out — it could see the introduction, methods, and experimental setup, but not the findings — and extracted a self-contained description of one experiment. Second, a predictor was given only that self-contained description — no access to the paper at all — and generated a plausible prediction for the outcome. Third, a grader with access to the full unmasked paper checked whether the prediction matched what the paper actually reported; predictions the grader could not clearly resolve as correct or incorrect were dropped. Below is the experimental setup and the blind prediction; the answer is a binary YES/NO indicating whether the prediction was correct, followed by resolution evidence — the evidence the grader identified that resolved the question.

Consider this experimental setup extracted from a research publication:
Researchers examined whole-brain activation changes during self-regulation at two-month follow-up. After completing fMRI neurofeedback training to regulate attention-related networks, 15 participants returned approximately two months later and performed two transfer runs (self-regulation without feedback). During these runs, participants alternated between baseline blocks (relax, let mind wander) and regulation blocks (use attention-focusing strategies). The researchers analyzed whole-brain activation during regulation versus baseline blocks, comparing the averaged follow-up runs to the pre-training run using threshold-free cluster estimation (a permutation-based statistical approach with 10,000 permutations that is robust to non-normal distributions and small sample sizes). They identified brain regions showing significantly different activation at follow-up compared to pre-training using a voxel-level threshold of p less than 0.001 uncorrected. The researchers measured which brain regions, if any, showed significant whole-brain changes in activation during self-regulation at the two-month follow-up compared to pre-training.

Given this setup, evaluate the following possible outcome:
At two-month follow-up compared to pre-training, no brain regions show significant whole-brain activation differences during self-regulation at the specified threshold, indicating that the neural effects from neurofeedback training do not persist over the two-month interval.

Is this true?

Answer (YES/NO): NO